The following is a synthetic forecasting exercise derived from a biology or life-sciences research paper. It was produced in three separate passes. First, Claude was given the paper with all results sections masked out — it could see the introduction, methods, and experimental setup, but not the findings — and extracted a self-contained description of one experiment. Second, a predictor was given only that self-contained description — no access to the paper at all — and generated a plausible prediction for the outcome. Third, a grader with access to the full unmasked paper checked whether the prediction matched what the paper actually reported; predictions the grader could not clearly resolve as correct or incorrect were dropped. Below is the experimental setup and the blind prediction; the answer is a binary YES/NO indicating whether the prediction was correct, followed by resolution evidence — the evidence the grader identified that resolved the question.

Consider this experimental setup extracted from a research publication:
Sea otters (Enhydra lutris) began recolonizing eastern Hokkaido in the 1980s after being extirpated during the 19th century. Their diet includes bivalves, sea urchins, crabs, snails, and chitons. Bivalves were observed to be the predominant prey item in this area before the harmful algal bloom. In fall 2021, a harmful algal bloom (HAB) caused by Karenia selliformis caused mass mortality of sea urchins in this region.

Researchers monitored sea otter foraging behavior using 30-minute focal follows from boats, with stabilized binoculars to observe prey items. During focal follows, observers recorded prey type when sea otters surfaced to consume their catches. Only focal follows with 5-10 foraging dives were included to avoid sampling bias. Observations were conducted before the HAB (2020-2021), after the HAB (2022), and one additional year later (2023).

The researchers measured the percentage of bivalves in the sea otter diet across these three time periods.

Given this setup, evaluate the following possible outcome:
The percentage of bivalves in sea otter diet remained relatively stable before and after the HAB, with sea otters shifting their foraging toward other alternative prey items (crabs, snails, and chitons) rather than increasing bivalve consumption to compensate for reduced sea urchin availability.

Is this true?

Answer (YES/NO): NO